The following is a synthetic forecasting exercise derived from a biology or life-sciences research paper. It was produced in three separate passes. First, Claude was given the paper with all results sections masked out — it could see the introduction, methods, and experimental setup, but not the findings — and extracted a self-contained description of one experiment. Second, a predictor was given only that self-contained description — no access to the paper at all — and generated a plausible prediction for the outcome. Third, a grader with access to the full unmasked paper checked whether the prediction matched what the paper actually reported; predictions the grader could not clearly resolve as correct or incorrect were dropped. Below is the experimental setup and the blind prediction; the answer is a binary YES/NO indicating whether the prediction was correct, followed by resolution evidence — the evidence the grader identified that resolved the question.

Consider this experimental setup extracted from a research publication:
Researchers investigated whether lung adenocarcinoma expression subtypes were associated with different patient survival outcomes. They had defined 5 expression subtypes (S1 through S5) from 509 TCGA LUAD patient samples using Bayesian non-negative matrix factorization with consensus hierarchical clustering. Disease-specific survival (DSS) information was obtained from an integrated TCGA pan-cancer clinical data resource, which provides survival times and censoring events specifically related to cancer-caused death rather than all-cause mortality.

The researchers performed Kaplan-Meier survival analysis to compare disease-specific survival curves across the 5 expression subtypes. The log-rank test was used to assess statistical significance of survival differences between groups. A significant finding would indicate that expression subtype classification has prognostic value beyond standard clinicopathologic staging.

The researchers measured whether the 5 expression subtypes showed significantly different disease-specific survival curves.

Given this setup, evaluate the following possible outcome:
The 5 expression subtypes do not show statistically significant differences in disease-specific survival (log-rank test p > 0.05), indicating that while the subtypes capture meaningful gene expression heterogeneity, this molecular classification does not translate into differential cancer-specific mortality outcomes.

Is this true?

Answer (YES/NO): NO